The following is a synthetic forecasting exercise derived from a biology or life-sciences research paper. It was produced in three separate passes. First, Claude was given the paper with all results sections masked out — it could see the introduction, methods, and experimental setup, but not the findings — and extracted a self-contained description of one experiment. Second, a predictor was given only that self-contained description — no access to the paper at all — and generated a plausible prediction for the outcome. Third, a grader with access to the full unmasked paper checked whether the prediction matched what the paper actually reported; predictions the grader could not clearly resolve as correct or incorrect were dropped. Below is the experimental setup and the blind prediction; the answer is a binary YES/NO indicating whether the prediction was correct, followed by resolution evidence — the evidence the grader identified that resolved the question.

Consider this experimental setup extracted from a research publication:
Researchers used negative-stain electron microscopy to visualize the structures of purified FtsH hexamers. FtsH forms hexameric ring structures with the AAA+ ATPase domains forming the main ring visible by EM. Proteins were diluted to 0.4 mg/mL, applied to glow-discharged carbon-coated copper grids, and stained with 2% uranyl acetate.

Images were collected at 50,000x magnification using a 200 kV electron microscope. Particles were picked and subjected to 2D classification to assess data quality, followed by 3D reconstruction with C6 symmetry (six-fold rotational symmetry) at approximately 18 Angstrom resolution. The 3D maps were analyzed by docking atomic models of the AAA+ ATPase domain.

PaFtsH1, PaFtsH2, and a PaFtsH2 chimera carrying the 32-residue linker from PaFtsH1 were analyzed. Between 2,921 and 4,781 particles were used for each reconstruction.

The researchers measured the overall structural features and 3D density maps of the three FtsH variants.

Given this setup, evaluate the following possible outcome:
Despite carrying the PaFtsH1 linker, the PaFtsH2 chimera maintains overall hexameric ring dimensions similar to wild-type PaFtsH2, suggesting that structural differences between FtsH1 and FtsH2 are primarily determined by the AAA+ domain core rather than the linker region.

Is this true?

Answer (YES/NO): NO